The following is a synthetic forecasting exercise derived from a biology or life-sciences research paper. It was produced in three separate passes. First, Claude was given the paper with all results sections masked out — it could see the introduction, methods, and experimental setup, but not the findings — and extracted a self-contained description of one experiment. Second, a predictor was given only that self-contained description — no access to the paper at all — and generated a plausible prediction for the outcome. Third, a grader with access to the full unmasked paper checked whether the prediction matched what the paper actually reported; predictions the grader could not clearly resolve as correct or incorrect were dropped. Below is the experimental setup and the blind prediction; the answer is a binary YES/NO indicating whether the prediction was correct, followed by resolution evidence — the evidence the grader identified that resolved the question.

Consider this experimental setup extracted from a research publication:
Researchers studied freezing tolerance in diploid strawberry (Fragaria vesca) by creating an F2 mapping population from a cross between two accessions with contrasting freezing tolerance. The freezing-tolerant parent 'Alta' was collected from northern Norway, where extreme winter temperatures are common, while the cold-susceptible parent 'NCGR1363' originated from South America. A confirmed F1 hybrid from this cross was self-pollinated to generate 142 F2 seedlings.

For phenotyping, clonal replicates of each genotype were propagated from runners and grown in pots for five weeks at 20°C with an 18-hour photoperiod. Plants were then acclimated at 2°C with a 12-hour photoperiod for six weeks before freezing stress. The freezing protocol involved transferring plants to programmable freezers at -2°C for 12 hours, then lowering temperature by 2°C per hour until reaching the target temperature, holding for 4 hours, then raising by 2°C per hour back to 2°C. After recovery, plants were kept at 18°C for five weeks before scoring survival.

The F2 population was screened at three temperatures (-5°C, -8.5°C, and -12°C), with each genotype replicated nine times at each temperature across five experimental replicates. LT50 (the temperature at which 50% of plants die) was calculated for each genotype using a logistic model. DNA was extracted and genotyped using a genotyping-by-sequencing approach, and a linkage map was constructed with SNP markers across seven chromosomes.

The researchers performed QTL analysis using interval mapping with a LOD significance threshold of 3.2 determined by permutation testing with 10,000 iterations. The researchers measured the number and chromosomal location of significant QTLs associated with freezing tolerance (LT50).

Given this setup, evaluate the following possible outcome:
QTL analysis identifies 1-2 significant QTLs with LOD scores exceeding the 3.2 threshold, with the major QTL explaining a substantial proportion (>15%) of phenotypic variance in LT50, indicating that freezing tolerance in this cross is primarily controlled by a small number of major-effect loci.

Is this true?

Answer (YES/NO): NO